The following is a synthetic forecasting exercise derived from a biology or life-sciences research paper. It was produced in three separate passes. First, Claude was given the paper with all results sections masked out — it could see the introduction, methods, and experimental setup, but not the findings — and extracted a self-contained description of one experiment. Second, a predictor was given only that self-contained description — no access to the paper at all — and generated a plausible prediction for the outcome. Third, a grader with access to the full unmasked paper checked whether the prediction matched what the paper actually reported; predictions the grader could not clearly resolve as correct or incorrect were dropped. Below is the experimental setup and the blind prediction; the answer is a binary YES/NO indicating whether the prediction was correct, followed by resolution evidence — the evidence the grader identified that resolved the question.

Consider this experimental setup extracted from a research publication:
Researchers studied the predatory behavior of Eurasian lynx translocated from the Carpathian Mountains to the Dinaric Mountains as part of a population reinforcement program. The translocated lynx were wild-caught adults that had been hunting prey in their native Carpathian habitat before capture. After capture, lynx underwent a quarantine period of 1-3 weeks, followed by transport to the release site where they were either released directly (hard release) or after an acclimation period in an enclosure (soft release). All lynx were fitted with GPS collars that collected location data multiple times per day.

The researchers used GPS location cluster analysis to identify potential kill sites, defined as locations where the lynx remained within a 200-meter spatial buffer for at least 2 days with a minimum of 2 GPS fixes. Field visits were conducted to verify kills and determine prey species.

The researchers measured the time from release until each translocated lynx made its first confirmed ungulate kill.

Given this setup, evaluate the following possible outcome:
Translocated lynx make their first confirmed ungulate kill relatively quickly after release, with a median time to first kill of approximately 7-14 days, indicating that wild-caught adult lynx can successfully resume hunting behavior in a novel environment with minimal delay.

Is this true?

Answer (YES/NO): NO